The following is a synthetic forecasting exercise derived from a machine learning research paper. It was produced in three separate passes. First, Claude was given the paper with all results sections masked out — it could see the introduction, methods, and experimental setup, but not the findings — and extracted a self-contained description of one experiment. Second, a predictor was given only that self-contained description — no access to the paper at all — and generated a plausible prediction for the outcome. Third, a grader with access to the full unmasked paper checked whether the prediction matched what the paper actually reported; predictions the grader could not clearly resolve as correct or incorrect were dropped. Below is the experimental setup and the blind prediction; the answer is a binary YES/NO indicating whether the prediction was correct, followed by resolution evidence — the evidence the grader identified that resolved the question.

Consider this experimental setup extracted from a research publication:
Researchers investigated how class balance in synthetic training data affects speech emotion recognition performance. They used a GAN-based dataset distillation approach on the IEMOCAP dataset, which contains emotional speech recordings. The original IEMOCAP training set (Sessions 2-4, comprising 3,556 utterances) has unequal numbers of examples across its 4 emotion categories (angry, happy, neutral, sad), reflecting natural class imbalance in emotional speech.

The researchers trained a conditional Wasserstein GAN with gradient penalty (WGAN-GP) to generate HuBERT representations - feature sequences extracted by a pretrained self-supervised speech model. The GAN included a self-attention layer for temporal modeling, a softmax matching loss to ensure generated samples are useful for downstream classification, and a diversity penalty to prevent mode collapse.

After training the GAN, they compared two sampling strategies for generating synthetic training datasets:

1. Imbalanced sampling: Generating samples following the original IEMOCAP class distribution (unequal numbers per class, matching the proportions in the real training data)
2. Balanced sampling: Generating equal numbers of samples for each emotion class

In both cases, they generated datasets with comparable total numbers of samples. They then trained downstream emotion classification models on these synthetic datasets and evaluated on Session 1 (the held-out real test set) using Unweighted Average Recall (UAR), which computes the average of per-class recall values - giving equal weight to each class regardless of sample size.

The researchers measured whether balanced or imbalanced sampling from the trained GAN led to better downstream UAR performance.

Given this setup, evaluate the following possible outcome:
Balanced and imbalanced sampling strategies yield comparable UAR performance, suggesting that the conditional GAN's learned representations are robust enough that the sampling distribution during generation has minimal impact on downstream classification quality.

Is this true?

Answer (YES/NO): NO